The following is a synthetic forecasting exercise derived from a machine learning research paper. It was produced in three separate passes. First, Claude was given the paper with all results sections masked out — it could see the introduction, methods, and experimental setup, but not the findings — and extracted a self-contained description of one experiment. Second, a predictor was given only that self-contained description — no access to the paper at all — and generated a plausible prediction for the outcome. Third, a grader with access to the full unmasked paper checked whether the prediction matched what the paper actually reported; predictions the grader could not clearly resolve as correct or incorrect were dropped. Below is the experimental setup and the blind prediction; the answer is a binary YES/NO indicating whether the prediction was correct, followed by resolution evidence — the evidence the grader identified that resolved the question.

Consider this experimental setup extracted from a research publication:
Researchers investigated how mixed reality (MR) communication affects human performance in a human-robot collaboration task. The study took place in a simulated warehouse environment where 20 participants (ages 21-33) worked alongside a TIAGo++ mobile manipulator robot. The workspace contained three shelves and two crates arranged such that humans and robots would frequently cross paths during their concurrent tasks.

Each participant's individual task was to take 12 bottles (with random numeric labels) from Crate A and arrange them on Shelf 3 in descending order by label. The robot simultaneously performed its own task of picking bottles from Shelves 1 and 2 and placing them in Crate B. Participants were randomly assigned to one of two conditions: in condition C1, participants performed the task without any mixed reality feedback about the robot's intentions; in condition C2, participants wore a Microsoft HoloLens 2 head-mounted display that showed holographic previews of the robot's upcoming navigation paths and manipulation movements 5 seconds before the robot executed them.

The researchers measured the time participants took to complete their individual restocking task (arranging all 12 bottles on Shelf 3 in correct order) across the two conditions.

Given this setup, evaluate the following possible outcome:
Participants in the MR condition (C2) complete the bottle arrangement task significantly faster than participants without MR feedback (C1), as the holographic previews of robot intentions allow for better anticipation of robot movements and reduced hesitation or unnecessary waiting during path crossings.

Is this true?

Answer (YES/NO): YES